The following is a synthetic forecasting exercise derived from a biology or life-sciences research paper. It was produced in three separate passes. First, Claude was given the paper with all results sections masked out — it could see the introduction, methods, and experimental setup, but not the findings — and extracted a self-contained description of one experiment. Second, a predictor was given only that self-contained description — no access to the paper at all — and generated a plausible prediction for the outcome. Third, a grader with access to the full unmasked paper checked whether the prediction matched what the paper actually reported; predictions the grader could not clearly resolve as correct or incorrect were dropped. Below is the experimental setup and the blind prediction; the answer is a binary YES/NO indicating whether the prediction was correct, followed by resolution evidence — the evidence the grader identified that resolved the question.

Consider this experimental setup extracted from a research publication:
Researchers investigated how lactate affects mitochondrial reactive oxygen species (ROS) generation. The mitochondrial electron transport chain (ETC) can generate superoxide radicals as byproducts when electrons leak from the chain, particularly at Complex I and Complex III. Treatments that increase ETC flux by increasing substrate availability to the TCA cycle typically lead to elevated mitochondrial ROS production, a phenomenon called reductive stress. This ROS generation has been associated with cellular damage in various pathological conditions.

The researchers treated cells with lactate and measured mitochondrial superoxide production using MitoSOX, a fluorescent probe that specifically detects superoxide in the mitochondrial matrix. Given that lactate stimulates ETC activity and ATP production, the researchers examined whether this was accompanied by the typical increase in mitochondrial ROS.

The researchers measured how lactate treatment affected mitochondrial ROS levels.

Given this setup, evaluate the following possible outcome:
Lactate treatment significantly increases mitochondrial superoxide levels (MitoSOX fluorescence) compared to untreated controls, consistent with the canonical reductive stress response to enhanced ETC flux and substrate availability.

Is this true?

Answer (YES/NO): NO